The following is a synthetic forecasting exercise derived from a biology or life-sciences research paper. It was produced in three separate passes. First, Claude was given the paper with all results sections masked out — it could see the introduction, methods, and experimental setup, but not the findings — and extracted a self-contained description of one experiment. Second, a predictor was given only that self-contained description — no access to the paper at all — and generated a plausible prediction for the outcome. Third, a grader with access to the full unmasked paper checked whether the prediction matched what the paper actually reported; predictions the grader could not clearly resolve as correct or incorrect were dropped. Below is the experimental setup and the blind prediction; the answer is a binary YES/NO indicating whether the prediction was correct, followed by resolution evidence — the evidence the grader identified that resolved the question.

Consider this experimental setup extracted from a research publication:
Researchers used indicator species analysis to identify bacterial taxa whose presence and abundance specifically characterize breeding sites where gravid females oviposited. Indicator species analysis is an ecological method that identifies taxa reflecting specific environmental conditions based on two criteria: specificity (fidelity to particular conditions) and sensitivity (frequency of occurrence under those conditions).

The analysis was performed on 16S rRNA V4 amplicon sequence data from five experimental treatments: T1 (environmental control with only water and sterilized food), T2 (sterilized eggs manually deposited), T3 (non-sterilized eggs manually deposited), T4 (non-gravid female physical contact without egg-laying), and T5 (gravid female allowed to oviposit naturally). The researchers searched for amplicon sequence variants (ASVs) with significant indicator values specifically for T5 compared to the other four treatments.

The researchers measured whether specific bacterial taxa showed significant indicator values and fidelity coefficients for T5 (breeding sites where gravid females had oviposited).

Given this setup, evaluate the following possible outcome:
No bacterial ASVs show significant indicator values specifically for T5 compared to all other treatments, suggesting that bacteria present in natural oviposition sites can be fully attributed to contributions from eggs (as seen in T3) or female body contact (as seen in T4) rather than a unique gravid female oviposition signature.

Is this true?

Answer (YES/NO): NO